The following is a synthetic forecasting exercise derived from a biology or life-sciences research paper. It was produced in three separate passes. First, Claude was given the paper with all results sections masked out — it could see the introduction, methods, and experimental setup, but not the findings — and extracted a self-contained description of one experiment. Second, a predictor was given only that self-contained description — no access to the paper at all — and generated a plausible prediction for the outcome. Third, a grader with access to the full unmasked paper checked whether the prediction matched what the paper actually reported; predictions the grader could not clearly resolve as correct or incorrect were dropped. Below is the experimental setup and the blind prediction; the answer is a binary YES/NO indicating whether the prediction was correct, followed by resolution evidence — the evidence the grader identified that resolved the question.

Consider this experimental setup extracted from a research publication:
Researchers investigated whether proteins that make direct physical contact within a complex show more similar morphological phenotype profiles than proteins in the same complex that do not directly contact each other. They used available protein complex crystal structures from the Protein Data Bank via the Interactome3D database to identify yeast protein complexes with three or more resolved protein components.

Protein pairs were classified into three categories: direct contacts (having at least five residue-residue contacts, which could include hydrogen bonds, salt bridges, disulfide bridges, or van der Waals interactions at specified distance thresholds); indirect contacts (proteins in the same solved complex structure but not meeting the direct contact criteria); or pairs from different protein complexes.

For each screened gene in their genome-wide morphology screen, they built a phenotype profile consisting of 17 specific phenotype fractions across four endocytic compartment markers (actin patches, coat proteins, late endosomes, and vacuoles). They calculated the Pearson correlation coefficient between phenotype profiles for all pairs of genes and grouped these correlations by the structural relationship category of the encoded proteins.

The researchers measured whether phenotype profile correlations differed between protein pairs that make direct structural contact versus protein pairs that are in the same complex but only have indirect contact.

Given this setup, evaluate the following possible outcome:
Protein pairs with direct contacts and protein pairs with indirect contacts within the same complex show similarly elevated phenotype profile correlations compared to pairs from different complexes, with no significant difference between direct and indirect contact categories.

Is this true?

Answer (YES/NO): NO